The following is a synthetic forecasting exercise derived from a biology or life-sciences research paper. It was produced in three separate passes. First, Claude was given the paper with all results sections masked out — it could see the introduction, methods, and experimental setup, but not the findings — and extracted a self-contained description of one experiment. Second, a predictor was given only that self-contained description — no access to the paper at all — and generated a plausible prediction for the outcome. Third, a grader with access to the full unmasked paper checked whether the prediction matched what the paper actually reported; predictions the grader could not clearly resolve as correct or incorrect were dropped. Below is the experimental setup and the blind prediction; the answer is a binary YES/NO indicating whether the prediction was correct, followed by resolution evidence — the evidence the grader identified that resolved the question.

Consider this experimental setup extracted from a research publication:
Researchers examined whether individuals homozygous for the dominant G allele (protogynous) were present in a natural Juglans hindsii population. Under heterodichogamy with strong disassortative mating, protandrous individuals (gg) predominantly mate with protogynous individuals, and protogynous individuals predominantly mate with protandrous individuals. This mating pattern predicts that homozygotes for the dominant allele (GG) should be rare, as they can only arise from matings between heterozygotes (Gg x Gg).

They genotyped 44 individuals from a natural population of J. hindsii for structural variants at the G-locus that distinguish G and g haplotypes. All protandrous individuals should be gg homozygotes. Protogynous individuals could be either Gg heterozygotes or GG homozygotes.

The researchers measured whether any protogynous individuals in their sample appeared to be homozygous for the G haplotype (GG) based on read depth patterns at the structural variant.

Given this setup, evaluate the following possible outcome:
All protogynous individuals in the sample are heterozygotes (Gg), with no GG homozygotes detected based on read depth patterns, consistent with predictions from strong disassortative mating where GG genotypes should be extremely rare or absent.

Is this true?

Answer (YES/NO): YES